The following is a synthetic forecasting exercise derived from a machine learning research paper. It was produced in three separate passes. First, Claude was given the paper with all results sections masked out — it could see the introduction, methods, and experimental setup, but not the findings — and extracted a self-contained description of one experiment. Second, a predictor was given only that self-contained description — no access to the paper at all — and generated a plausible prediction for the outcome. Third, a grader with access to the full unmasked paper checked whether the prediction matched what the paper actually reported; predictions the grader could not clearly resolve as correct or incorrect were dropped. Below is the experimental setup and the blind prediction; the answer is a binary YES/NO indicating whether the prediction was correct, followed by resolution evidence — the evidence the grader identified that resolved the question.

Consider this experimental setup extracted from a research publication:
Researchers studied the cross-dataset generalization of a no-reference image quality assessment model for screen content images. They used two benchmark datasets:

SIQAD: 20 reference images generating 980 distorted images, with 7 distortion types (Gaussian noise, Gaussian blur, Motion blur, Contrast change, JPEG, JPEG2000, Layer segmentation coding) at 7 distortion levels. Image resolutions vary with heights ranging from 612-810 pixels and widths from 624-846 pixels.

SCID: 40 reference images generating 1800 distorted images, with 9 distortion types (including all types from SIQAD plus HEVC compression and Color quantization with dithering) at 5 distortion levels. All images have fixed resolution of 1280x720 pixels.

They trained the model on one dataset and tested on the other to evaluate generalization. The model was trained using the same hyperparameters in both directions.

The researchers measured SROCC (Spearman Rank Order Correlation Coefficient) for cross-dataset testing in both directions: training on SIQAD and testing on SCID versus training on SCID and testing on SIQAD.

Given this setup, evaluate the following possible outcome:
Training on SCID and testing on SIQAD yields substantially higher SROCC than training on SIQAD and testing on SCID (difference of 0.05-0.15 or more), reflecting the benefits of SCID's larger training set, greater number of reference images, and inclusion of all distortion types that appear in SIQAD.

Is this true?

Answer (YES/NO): NO